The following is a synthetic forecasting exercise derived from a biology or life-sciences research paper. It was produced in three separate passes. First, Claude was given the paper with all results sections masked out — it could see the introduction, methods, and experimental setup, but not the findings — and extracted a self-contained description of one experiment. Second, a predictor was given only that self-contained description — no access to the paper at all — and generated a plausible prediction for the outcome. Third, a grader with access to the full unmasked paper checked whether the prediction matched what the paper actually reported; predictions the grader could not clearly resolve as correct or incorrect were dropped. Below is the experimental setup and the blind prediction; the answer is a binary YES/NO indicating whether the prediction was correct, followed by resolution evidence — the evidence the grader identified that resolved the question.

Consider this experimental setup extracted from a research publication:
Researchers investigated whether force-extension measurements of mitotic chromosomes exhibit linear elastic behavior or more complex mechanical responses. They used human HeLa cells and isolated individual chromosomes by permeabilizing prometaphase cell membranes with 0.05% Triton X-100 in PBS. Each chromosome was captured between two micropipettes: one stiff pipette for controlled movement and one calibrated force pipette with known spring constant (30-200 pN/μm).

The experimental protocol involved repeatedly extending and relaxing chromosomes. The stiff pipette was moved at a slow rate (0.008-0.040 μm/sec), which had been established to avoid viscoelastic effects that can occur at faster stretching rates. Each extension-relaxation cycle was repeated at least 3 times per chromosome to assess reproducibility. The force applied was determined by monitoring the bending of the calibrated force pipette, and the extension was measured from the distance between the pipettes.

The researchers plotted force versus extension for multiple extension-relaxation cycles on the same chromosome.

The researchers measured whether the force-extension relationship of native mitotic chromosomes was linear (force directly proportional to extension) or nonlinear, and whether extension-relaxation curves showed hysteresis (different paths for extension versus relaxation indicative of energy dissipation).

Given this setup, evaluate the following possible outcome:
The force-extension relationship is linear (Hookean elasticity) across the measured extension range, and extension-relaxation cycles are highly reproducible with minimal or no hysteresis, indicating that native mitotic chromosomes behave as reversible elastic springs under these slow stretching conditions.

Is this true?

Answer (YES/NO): YES